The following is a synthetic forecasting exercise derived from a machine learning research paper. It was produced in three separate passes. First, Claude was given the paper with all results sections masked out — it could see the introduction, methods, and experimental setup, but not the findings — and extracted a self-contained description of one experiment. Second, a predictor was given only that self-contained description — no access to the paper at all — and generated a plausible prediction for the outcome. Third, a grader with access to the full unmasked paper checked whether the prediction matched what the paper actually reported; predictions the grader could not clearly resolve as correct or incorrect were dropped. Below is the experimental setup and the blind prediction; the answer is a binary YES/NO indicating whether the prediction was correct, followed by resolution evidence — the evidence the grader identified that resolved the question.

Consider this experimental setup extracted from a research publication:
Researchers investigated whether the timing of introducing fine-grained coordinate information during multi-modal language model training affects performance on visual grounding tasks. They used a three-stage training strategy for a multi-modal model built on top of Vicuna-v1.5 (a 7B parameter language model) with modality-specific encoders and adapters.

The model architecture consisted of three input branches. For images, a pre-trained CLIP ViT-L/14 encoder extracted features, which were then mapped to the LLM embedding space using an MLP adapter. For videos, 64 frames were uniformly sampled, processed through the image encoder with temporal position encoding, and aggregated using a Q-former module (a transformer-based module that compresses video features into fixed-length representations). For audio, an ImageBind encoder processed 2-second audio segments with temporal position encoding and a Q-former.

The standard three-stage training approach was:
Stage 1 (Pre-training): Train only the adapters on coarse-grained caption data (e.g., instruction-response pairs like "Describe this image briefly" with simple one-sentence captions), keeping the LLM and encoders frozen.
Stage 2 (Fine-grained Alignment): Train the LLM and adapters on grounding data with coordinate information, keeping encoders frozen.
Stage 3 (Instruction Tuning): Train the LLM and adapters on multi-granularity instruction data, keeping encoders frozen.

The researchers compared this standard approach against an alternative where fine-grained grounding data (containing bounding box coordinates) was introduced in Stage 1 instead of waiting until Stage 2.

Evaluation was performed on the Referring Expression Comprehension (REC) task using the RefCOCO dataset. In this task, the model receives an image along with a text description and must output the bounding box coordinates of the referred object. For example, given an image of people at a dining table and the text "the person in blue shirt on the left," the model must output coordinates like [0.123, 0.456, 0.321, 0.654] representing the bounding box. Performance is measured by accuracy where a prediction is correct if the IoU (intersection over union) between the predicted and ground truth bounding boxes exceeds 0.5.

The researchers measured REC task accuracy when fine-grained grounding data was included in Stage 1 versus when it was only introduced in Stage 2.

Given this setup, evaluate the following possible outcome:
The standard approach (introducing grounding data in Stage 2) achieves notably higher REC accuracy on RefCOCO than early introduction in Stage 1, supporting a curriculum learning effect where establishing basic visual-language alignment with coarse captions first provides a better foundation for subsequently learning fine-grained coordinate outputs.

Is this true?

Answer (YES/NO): YES